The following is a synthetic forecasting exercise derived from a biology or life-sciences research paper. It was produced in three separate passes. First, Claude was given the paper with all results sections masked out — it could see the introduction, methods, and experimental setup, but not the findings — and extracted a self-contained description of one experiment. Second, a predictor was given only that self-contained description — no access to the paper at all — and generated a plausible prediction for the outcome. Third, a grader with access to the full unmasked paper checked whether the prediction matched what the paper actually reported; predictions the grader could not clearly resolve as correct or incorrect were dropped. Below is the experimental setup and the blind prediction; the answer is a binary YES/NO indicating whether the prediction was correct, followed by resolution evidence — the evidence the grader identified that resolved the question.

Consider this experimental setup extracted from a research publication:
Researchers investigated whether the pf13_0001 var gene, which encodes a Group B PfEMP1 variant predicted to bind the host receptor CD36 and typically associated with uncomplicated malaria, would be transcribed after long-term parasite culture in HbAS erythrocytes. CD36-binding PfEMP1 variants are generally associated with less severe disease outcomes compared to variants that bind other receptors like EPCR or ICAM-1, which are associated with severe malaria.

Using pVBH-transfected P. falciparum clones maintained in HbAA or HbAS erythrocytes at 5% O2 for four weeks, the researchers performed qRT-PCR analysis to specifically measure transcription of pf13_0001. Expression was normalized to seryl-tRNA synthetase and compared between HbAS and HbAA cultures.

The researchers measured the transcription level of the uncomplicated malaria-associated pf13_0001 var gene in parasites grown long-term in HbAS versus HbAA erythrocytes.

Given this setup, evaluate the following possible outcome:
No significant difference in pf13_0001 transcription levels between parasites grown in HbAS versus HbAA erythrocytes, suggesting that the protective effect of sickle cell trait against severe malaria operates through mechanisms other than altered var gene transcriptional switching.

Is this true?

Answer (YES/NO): NO